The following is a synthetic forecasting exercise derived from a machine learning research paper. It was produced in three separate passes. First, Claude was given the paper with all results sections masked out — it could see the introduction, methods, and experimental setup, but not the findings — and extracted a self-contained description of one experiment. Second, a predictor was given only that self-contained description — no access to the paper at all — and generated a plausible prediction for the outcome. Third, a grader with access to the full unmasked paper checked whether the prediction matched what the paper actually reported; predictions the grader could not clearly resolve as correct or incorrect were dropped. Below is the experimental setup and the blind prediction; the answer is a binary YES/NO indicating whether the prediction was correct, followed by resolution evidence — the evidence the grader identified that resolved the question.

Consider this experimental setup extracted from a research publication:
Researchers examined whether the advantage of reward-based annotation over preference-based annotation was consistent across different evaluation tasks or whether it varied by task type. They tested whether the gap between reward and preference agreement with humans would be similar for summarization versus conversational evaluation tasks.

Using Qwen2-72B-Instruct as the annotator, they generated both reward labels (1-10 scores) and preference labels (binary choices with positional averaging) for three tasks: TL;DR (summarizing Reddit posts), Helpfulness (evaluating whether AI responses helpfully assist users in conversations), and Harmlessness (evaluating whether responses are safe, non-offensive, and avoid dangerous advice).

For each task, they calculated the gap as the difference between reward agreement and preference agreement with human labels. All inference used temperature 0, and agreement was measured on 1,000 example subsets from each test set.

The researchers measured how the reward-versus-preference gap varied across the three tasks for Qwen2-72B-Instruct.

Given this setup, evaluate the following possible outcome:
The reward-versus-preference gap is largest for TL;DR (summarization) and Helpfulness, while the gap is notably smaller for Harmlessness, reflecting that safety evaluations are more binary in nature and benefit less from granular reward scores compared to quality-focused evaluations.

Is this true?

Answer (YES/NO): NO